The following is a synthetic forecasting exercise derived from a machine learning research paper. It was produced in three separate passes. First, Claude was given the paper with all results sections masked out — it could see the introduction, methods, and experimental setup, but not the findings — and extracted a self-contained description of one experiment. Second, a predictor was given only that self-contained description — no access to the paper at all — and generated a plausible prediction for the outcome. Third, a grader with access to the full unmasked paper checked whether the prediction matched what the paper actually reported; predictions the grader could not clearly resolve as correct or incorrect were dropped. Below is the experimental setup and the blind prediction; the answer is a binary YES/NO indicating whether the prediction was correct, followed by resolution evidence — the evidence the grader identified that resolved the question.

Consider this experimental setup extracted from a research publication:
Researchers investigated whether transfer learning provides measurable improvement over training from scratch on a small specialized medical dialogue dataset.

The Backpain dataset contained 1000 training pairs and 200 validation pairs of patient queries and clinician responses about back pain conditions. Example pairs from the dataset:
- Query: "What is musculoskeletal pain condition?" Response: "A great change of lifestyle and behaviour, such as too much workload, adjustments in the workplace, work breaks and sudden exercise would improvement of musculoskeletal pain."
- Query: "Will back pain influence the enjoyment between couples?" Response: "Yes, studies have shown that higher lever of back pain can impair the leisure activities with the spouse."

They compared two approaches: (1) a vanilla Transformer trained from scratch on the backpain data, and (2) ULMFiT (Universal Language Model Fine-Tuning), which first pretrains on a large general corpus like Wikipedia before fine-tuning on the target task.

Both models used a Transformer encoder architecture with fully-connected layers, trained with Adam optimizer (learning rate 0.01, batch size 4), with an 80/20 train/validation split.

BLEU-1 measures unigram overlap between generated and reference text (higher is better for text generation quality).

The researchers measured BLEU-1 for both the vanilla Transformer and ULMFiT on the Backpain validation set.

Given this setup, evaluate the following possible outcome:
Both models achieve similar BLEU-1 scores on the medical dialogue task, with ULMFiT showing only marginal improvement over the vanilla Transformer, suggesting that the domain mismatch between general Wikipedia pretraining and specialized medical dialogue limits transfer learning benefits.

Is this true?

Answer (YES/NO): NO